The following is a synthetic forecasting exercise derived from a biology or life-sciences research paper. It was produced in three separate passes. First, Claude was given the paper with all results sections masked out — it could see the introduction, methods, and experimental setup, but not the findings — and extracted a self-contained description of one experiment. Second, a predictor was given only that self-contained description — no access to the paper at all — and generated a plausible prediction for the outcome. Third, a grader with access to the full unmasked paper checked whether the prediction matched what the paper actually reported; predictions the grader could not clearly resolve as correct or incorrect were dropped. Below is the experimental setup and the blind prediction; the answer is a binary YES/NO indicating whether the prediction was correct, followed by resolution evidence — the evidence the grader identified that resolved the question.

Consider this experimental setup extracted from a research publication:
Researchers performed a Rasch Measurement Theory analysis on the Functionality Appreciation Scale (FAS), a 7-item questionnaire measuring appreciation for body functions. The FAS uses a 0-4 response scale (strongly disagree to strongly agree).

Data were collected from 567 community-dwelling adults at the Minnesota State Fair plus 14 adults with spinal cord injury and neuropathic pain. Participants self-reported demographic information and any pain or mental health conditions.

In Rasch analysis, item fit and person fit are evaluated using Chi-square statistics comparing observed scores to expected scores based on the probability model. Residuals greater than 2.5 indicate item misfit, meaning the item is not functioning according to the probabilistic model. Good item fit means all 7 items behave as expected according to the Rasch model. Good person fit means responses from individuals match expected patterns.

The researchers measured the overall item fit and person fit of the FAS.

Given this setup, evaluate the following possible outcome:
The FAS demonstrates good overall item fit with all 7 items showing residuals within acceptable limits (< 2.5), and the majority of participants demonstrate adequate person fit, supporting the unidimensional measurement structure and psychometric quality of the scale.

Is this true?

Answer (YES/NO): YES